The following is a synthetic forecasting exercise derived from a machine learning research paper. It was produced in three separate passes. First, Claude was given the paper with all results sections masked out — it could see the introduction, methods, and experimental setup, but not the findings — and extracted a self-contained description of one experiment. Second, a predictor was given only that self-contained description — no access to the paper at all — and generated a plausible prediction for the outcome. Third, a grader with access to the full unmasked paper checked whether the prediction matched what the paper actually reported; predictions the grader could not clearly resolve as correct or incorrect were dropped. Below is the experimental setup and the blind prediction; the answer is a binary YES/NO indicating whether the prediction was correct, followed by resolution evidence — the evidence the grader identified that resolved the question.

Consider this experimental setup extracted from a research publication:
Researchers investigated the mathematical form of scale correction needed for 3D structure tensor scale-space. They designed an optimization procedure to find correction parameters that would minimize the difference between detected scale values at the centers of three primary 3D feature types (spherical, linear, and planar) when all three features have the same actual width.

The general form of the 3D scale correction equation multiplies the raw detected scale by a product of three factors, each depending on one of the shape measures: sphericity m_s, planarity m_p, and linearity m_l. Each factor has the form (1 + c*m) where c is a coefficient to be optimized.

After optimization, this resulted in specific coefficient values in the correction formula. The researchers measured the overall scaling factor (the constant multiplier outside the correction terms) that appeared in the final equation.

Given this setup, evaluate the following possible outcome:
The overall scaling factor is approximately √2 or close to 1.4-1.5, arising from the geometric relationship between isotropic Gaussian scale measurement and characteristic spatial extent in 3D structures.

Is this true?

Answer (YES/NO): NO